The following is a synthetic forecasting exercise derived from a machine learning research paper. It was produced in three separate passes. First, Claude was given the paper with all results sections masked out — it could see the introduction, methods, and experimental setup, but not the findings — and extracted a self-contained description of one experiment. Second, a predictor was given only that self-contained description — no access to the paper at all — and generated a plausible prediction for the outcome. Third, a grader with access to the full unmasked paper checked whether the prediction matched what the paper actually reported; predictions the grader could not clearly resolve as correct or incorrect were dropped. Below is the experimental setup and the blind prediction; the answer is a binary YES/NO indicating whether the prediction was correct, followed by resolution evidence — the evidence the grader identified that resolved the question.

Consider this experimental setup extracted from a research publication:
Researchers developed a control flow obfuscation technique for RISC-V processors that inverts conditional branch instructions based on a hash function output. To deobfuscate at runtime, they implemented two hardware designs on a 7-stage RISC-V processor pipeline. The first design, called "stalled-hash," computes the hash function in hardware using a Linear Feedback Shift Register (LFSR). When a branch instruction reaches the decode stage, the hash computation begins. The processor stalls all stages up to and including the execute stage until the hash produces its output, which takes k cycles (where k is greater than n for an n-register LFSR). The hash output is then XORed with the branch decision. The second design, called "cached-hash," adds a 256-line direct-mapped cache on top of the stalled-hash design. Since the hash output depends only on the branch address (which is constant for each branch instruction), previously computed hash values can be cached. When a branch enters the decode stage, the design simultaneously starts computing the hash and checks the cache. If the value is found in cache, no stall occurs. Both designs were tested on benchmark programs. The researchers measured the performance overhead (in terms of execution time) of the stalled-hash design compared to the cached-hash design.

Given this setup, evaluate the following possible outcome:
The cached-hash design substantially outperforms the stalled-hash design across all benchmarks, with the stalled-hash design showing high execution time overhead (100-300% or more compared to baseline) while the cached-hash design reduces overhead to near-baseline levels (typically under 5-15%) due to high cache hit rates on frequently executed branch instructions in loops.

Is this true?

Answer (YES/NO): NO